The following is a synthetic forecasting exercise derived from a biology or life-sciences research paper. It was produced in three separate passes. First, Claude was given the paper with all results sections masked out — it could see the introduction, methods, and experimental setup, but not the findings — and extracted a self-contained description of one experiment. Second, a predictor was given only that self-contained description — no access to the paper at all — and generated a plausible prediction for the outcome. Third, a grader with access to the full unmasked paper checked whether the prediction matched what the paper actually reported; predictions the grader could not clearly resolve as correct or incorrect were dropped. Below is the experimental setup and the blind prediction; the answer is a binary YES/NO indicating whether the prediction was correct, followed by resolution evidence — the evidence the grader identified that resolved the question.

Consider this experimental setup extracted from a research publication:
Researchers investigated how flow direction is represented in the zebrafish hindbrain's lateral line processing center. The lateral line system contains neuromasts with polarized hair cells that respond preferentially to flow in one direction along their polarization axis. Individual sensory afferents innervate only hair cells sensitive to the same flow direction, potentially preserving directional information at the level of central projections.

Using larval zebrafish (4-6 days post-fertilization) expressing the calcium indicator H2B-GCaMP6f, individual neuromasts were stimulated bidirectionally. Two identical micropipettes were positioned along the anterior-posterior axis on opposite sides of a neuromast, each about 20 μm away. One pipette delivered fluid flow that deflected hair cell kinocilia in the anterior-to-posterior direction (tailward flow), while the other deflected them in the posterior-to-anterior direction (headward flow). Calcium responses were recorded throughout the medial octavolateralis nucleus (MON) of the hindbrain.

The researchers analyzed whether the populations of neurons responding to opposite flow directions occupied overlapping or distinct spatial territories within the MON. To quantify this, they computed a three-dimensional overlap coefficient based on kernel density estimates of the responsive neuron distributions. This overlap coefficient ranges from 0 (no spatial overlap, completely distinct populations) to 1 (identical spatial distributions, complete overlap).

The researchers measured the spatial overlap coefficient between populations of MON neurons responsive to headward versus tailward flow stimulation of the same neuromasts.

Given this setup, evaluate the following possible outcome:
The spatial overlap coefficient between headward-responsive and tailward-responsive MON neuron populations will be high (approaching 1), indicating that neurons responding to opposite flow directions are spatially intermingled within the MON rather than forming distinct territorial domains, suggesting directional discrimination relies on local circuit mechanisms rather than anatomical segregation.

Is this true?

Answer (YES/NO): NO